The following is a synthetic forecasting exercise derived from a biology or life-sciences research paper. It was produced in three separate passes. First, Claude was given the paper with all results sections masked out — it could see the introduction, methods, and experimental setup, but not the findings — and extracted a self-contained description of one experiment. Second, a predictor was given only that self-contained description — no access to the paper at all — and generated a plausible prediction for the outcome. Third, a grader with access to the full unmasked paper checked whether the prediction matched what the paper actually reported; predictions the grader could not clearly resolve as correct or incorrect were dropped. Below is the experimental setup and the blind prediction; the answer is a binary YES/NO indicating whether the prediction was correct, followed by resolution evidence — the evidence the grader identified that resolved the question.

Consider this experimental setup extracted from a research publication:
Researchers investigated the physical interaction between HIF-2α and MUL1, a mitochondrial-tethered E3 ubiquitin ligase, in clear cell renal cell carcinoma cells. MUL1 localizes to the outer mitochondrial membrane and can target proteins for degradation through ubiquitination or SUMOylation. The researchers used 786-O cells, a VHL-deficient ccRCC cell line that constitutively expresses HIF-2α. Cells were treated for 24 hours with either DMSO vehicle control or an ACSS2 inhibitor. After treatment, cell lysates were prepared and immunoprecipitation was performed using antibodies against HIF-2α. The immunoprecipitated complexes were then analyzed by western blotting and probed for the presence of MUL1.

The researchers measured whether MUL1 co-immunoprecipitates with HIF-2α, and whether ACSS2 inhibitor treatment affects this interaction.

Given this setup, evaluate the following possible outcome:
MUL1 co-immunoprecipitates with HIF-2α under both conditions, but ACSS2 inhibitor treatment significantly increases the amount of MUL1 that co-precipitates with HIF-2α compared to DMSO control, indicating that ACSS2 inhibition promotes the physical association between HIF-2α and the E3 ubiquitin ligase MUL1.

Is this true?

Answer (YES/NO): YES